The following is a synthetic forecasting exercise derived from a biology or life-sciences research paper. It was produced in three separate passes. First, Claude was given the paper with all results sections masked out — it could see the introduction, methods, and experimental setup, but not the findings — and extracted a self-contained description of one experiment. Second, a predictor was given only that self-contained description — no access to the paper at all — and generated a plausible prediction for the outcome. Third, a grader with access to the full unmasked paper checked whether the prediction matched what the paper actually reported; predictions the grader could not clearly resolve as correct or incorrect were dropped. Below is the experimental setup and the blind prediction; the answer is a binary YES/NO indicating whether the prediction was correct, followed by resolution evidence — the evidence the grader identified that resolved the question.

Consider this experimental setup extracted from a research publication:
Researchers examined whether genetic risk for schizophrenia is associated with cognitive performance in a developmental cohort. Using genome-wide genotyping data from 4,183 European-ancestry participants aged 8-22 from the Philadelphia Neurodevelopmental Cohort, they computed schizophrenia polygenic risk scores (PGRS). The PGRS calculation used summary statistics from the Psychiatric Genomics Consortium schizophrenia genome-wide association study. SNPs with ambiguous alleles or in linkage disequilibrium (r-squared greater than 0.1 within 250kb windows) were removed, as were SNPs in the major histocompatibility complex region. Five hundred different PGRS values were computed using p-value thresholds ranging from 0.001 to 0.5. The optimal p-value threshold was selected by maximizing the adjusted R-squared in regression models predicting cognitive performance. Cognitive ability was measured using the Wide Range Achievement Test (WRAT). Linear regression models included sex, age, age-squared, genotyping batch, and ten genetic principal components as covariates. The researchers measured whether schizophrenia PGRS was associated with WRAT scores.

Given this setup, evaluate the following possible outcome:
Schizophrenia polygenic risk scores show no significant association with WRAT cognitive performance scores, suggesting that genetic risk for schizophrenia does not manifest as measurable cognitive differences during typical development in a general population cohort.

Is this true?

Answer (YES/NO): NO